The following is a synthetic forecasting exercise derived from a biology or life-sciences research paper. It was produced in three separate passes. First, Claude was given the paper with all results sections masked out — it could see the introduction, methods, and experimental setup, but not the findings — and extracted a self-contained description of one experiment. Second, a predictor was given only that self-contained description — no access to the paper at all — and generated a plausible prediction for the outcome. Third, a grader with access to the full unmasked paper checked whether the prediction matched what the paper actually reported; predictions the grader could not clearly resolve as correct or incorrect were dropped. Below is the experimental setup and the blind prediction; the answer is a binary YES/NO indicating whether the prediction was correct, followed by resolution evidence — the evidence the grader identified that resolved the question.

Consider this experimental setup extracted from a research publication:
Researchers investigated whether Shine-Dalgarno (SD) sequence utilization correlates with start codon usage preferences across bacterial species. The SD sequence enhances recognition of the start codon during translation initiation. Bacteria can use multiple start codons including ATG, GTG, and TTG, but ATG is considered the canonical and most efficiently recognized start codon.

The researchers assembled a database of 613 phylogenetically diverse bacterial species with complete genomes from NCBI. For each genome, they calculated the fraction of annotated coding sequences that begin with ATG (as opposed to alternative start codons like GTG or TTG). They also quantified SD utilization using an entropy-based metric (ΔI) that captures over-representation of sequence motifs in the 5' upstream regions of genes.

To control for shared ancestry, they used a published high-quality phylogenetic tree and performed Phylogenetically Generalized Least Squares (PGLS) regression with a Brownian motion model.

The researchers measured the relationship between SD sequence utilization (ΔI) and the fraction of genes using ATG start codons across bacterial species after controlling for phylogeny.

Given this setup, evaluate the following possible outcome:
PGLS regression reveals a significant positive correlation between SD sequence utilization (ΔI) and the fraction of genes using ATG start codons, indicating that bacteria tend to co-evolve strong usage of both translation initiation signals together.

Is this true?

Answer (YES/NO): YES